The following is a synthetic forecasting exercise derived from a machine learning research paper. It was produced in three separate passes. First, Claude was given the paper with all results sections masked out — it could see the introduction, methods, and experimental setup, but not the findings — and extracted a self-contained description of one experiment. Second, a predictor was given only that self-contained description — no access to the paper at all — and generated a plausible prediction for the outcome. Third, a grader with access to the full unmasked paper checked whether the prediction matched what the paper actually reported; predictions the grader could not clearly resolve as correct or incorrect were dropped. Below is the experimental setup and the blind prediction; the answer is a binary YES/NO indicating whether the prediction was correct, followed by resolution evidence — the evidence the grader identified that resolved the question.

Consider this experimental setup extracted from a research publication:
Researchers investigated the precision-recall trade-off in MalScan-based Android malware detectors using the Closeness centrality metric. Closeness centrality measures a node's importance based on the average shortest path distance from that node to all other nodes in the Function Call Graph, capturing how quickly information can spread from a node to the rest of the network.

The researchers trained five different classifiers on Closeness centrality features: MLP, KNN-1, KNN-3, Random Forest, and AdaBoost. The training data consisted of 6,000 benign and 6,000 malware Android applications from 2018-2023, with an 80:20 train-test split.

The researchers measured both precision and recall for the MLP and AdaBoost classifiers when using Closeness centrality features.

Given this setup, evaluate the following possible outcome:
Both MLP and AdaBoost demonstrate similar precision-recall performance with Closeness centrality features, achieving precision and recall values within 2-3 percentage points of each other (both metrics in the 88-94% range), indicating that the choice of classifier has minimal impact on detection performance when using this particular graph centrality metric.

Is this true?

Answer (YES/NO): NO